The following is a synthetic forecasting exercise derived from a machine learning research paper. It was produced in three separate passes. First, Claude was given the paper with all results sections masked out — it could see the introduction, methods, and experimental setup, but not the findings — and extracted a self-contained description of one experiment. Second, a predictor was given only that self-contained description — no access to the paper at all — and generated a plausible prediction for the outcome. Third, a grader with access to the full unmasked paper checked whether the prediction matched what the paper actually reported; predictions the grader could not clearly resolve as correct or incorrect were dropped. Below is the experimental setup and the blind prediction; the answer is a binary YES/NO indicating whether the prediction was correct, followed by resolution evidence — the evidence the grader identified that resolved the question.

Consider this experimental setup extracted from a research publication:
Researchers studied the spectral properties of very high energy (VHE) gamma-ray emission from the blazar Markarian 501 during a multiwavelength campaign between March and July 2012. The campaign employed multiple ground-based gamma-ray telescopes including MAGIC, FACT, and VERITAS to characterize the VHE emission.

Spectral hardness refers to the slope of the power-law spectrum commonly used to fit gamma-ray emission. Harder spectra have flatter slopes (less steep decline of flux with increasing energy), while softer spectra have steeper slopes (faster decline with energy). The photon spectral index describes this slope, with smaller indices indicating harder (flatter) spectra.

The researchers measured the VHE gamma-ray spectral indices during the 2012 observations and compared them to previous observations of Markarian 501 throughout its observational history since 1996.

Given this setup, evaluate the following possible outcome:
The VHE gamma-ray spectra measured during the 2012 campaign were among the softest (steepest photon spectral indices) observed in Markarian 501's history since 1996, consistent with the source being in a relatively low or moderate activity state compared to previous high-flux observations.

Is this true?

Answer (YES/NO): NO